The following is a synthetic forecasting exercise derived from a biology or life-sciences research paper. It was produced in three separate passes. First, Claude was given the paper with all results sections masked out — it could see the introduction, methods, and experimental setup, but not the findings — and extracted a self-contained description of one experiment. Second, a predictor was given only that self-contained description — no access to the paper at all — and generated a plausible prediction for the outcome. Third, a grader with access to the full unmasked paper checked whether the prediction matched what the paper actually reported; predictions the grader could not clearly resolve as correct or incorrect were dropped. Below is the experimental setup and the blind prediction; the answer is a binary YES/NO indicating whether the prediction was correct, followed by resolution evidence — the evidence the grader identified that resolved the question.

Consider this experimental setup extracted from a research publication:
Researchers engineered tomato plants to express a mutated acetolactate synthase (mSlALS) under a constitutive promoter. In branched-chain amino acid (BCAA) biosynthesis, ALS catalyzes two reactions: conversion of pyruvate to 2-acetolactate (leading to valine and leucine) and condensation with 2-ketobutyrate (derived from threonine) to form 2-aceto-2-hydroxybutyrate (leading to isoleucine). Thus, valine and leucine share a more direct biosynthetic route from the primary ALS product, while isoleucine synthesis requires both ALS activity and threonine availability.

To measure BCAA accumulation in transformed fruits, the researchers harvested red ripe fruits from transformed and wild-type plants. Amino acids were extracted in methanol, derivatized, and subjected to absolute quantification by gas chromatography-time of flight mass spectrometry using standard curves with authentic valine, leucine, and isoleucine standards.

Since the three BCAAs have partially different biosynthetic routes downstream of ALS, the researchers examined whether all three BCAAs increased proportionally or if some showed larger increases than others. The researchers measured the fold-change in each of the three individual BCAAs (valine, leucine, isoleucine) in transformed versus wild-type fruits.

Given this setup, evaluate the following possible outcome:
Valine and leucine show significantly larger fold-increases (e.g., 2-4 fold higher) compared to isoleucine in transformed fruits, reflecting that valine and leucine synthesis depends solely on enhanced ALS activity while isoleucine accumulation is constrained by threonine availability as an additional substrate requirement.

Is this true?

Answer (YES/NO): YES